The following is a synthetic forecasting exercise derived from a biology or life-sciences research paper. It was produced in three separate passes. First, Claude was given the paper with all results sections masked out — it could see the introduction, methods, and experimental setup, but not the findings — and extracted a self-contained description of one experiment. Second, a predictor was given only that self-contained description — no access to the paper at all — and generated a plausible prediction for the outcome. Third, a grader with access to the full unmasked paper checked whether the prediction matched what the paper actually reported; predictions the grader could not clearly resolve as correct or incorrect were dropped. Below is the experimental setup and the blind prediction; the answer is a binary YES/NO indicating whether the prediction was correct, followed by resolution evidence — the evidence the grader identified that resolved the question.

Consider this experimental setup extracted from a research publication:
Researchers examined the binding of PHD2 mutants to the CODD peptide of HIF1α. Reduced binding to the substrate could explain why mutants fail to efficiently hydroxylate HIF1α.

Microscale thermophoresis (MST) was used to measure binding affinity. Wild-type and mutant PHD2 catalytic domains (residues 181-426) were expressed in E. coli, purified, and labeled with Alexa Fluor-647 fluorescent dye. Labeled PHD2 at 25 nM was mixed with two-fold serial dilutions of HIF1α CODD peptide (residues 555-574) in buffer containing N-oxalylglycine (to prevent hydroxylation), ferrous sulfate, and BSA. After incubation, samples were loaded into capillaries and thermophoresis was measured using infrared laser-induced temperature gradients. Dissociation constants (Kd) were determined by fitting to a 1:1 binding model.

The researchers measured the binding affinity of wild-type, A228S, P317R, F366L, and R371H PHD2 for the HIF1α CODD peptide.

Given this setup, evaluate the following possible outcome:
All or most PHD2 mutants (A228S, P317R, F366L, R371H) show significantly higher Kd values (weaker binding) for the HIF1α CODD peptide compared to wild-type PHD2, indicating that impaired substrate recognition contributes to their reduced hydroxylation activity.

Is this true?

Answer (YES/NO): NO